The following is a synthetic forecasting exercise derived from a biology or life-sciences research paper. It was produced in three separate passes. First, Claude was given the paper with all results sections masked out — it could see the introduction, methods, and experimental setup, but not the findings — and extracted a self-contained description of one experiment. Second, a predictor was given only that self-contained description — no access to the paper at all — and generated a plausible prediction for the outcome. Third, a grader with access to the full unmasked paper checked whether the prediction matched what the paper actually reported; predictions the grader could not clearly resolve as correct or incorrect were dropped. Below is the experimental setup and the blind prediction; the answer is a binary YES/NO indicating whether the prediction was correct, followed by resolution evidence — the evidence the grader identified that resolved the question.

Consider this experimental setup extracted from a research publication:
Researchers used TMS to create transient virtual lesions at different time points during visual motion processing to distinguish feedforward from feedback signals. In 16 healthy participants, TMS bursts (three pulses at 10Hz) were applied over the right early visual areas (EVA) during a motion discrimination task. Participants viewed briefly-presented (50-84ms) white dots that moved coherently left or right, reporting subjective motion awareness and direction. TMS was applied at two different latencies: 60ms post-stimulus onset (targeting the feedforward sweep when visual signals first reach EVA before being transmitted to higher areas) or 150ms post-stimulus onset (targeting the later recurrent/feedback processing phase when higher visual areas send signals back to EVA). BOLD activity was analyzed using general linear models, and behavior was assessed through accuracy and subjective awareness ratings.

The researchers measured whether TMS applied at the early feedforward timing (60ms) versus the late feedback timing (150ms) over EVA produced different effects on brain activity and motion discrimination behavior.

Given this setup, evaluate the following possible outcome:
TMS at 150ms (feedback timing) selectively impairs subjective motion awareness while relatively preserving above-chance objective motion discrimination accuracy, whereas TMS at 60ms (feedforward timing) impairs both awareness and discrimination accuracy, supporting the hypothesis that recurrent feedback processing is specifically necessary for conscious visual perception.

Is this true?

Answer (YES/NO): NO